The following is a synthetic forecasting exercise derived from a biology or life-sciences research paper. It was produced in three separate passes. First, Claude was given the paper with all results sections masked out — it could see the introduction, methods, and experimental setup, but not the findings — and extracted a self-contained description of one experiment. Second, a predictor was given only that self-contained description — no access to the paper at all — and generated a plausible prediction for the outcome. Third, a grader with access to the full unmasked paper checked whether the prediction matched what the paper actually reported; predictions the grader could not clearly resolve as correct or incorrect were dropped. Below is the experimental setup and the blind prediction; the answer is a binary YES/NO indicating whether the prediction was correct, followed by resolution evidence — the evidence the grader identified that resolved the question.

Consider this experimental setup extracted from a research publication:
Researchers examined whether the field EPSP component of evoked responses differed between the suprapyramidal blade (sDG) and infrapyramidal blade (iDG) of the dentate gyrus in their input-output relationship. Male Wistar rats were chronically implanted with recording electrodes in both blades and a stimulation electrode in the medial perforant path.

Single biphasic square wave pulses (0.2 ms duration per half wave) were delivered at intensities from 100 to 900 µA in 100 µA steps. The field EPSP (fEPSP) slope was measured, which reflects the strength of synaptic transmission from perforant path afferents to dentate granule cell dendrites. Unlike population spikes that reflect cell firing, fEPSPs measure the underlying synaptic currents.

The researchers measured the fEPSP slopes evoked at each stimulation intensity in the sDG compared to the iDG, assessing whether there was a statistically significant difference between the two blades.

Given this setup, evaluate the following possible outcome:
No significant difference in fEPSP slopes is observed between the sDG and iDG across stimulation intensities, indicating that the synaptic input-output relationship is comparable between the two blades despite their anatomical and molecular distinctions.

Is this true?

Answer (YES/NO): NO